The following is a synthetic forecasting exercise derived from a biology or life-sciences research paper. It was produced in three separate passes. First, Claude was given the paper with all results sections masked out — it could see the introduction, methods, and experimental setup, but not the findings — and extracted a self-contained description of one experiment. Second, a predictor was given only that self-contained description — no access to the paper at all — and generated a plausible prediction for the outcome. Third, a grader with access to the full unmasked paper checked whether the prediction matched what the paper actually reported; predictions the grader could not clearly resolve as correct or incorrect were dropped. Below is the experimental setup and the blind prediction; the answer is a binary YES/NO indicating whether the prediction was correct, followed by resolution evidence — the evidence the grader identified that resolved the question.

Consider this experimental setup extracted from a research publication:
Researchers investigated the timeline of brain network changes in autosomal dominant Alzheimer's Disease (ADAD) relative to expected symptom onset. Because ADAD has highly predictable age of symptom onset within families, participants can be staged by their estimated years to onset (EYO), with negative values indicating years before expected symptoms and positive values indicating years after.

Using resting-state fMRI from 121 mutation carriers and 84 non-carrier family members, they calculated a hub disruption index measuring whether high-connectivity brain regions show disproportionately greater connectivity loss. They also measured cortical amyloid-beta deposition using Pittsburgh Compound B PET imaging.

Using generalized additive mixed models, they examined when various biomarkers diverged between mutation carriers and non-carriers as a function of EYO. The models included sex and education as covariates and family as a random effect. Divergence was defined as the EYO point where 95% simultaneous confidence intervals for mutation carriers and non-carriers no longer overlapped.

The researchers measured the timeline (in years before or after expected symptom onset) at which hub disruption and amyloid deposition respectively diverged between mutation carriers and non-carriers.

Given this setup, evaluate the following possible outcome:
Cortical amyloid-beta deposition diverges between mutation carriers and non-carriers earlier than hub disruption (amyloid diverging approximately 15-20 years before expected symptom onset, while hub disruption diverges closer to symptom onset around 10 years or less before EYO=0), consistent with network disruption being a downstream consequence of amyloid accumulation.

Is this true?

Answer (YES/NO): YES